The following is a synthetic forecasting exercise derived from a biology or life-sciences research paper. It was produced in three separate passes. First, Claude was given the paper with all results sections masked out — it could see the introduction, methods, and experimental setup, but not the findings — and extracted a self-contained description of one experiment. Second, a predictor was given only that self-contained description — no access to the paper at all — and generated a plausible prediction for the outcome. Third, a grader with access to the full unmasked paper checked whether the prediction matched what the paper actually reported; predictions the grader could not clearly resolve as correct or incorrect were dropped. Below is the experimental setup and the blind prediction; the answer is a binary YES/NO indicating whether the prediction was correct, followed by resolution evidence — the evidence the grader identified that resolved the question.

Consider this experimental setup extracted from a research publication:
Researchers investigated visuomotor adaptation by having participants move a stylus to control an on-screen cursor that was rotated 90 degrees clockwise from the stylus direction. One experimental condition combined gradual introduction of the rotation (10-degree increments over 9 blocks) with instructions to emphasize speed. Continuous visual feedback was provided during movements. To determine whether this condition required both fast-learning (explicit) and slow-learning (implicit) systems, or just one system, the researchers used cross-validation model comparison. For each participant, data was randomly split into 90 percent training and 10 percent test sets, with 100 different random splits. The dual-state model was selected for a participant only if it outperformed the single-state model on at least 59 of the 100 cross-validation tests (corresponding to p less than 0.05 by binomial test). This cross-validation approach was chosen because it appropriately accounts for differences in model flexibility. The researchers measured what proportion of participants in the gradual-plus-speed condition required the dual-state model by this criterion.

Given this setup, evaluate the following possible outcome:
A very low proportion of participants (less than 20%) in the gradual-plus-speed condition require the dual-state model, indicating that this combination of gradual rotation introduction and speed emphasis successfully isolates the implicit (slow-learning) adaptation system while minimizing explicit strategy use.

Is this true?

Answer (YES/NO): NO